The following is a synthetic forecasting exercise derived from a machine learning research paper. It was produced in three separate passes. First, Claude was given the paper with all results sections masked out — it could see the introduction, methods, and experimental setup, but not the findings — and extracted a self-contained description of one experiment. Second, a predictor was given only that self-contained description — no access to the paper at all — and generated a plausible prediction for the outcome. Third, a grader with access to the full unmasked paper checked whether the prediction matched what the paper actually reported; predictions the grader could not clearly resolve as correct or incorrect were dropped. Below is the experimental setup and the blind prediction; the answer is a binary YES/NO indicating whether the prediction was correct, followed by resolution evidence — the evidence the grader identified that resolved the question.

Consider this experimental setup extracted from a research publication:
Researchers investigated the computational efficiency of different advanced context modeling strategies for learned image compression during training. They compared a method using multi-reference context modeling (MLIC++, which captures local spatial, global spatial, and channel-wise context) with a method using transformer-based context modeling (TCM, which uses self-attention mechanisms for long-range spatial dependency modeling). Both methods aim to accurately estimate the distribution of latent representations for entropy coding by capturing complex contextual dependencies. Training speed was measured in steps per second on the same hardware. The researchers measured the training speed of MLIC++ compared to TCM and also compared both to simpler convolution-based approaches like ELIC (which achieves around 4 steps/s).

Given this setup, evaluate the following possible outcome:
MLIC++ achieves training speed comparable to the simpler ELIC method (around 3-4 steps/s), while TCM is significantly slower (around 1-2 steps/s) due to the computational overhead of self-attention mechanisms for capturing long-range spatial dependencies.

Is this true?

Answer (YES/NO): NO